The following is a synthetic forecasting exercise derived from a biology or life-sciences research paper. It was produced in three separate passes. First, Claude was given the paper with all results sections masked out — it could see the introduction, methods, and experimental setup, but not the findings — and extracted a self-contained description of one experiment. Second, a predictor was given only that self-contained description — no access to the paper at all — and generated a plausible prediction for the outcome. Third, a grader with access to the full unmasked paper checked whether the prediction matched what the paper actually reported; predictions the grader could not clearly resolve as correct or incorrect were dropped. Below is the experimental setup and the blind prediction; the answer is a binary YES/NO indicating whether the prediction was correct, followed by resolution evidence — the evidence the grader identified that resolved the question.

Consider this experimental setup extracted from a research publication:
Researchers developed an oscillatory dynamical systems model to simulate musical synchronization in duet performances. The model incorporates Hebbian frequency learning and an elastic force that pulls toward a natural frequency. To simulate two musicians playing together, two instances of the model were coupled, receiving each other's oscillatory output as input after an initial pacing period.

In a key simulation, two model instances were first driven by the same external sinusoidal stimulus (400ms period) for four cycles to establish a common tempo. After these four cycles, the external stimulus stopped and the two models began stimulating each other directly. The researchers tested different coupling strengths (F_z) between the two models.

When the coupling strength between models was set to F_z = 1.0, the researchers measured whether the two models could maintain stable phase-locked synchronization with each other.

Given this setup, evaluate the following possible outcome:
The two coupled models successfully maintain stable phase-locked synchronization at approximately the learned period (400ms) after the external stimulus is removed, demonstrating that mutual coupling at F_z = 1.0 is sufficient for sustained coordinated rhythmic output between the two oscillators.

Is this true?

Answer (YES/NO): NO